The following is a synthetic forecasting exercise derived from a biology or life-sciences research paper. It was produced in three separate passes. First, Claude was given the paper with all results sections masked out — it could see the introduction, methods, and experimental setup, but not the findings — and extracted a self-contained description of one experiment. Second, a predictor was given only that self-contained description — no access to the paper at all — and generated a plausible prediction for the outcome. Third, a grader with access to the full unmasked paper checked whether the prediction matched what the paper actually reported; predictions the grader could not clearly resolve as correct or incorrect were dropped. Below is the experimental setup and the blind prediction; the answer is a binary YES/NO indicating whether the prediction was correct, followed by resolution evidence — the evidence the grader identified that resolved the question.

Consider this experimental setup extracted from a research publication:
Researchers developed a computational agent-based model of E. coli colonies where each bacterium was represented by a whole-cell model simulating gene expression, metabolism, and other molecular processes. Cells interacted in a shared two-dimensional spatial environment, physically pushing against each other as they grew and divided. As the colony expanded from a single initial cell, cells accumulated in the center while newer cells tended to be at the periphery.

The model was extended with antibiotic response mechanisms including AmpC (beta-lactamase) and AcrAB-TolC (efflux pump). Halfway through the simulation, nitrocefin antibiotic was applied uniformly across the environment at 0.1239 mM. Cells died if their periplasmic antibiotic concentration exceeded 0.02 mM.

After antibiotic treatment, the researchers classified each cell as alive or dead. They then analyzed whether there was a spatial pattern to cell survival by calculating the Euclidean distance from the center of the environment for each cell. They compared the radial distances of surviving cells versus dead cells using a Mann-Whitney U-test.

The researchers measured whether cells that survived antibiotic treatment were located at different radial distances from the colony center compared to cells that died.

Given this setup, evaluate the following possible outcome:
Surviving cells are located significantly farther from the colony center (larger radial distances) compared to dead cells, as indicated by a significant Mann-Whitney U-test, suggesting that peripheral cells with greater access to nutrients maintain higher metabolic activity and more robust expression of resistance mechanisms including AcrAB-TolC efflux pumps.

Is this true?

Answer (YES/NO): NO